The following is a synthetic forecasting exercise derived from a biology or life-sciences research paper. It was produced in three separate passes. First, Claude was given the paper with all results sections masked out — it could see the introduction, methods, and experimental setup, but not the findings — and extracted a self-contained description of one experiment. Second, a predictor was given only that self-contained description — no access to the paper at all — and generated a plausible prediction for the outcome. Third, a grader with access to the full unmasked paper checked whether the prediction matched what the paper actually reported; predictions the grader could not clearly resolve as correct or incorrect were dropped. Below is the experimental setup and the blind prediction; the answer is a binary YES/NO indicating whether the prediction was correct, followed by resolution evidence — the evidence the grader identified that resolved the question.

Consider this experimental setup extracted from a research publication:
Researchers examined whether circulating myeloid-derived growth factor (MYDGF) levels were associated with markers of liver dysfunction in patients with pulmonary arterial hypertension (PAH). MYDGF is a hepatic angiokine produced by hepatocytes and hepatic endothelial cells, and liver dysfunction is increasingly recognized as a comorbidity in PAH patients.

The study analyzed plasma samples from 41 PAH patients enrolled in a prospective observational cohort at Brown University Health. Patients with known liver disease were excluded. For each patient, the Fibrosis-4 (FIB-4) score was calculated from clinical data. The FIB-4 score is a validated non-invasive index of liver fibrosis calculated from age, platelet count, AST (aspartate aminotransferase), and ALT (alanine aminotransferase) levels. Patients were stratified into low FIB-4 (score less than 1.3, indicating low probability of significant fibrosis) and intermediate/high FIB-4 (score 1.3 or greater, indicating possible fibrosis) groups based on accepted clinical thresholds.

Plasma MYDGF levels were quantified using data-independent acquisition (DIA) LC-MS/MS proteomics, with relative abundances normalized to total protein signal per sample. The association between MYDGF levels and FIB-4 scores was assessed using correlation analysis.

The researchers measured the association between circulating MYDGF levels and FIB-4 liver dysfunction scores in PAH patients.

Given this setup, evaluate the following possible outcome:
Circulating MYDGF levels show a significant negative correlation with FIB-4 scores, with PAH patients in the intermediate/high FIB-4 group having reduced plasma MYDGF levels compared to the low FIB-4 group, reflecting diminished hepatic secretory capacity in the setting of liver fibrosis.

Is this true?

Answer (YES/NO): NO